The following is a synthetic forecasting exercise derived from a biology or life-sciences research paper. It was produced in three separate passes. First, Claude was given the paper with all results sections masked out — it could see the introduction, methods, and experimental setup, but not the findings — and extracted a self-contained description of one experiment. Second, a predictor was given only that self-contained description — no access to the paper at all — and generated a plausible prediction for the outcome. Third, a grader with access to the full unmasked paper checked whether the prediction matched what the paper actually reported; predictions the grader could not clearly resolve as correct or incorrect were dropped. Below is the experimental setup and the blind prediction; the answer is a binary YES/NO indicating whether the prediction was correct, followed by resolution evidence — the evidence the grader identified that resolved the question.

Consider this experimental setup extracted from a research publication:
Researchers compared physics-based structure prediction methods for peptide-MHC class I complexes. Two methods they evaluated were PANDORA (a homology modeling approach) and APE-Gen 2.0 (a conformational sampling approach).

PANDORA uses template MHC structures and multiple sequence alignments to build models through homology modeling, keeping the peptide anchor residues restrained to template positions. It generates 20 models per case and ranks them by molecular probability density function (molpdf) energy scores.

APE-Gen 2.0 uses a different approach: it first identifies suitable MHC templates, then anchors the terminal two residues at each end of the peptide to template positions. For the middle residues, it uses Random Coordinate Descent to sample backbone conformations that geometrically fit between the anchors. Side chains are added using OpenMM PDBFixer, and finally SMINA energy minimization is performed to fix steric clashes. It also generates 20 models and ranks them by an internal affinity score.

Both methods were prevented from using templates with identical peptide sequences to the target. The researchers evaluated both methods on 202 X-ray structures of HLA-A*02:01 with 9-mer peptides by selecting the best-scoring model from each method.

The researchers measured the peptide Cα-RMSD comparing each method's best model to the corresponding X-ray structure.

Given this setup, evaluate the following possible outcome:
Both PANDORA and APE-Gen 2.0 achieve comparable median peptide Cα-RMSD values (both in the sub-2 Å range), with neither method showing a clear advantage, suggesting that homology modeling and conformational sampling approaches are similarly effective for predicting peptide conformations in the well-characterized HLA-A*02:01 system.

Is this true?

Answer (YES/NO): YES